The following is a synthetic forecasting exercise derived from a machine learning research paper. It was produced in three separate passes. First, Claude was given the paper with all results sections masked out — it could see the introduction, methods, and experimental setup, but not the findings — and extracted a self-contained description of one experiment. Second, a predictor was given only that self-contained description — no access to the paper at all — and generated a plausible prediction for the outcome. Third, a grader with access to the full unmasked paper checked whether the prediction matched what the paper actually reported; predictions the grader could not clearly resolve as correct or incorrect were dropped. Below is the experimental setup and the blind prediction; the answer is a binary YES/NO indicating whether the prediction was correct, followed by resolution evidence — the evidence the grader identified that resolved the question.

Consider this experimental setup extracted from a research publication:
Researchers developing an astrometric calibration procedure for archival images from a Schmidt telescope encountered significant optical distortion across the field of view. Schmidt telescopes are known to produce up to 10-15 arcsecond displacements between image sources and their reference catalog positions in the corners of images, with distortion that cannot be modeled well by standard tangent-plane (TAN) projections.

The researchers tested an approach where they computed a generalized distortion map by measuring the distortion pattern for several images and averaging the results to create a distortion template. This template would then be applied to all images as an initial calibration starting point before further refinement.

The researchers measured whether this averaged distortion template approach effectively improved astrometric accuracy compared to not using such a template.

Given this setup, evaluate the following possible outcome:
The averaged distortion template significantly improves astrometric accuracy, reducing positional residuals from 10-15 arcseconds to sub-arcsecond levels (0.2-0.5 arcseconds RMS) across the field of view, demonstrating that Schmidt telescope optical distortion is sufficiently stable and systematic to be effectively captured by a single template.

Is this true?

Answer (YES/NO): NO